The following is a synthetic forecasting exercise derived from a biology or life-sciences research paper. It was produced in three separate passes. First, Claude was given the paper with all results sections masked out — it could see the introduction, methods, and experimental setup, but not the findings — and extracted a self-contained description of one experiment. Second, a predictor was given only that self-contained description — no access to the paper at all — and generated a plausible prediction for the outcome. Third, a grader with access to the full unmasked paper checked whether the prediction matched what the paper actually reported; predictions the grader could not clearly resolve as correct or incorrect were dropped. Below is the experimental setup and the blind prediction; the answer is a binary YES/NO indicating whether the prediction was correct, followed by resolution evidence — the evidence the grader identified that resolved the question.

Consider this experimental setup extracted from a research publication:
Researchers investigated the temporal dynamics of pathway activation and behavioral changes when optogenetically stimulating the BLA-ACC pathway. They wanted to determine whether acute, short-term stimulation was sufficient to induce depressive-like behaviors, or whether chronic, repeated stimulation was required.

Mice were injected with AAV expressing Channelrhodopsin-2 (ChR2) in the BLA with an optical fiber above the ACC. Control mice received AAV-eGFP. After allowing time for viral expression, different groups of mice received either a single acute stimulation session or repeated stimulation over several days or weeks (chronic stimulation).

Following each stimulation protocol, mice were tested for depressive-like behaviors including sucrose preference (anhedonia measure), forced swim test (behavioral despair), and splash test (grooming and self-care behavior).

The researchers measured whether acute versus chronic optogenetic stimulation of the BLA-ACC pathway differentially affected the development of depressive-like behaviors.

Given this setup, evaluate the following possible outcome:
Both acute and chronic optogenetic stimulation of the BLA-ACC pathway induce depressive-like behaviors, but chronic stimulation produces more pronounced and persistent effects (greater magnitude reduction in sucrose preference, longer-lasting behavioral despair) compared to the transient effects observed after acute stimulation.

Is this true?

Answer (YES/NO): NO